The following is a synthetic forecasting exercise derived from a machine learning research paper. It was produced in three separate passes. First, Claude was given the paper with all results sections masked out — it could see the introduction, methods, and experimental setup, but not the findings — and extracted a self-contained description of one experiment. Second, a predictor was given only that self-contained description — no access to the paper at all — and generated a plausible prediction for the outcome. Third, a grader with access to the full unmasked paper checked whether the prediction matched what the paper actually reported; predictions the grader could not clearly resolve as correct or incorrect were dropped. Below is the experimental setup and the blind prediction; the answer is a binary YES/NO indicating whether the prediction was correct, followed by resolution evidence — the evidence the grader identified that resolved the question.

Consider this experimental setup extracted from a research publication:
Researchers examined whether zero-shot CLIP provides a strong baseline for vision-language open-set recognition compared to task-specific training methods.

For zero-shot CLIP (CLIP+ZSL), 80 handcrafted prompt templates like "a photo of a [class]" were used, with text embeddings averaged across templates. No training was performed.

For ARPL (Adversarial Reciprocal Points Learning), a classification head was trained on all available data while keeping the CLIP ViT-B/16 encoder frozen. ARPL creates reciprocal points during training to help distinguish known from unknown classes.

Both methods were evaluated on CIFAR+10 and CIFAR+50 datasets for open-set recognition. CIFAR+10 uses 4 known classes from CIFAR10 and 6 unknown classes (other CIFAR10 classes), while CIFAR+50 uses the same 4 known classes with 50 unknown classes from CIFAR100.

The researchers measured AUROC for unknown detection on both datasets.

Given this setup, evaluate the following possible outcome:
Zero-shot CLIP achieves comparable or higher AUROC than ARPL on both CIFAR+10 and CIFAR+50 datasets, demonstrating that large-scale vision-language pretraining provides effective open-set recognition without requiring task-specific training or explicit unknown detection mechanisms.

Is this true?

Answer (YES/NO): NO